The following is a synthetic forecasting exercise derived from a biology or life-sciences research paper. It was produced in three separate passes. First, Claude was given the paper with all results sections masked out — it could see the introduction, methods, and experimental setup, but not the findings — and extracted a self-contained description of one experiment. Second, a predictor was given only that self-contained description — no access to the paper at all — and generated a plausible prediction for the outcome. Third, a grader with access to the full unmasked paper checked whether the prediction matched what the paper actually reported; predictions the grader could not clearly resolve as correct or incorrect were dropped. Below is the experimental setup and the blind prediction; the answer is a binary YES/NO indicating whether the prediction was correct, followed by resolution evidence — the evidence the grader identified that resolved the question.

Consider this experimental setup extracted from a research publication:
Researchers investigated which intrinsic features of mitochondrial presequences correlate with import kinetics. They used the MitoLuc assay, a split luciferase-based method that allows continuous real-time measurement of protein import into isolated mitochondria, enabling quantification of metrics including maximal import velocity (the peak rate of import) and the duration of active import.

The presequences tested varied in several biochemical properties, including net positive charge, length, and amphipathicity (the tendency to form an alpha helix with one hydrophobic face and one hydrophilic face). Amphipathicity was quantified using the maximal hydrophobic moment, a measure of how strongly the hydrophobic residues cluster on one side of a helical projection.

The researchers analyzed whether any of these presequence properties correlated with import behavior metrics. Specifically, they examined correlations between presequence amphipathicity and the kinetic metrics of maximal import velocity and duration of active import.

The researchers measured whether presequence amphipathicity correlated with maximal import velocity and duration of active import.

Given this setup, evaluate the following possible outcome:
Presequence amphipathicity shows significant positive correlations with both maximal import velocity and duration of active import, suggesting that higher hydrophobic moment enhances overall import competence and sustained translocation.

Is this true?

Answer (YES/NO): NO